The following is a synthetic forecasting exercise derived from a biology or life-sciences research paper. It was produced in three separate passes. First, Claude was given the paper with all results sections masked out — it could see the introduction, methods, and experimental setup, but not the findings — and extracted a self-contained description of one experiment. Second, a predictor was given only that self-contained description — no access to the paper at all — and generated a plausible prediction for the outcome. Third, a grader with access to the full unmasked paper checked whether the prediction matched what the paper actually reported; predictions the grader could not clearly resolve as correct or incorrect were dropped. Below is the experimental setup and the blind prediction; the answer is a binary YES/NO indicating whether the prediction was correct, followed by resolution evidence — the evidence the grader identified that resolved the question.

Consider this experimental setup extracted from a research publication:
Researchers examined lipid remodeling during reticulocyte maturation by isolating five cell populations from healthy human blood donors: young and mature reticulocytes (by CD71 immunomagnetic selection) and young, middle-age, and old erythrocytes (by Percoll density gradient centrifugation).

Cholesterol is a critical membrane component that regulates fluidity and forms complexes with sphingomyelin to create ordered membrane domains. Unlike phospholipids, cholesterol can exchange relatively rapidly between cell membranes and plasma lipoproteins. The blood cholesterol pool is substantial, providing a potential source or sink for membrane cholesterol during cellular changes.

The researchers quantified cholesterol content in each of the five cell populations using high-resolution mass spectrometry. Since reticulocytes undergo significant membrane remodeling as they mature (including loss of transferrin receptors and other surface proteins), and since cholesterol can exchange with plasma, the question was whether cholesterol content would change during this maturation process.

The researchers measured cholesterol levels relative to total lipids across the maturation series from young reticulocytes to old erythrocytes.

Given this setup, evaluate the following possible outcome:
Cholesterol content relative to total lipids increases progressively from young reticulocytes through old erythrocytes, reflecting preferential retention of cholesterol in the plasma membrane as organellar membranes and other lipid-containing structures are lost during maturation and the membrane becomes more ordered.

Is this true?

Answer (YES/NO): NO